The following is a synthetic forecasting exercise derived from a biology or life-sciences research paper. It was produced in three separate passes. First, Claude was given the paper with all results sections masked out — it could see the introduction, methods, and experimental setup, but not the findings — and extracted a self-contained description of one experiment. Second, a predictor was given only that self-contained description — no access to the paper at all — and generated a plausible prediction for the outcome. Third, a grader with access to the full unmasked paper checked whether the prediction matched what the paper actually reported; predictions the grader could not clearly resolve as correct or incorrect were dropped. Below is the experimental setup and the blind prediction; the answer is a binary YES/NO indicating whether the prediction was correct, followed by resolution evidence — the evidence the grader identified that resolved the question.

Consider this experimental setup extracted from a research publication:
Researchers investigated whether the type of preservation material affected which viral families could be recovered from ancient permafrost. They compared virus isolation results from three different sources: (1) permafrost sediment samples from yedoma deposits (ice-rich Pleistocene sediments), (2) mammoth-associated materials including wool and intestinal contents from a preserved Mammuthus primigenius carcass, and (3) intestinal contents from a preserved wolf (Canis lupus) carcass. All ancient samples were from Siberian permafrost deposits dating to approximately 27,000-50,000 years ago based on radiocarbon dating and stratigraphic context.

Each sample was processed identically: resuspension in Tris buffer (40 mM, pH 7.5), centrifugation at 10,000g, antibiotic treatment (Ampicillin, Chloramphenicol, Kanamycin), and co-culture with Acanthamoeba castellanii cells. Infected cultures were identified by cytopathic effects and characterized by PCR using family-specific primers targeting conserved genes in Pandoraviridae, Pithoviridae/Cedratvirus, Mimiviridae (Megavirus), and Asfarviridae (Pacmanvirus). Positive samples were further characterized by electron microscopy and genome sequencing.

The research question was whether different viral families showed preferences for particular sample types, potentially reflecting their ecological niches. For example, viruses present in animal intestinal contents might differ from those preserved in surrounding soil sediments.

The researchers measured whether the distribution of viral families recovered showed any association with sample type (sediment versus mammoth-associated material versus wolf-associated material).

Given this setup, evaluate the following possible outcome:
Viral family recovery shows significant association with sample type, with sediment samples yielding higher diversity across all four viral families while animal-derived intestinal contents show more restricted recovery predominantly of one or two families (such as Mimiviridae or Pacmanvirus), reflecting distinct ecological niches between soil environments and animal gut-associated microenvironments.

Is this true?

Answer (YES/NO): NO